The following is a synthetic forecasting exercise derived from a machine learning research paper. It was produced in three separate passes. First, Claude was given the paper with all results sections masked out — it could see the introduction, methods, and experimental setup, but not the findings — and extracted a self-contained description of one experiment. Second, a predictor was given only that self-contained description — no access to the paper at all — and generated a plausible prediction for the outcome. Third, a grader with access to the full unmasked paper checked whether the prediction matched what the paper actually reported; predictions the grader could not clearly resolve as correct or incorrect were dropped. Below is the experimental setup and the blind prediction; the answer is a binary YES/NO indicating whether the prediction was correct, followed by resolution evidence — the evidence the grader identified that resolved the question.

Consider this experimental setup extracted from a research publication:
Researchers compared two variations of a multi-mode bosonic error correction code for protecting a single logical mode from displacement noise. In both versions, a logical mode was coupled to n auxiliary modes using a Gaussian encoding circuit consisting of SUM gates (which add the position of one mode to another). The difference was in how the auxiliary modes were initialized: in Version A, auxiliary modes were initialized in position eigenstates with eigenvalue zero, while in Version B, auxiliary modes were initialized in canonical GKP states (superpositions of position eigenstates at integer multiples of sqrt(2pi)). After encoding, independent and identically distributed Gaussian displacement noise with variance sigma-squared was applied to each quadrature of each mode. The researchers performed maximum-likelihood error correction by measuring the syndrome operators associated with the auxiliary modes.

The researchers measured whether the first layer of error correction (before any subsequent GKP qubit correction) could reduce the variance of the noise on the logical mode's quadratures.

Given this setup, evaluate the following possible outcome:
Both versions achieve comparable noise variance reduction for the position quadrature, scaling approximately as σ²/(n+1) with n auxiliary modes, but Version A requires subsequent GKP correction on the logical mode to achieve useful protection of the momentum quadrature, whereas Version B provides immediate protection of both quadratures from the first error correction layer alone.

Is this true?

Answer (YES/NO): NO